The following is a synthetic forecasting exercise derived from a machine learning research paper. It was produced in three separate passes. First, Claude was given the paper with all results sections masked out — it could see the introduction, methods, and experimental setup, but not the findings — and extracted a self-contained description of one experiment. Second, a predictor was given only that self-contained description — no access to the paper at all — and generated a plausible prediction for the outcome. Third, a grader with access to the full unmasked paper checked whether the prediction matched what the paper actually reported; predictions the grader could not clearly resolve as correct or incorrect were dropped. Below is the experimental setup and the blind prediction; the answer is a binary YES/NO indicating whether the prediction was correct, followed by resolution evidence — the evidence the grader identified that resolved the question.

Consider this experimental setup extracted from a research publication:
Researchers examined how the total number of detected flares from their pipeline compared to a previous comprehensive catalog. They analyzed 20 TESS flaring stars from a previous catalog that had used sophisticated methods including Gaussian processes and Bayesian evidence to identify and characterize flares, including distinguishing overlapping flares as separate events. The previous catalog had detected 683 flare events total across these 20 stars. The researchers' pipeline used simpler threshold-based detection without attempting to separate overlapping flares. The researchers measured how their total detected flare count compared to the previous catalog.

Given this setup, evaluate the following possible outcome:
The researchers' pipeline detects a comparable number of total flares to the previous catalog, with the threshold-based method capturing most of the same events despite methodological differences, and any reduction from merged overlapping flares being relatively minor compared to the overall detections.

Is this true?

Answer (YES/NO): YES